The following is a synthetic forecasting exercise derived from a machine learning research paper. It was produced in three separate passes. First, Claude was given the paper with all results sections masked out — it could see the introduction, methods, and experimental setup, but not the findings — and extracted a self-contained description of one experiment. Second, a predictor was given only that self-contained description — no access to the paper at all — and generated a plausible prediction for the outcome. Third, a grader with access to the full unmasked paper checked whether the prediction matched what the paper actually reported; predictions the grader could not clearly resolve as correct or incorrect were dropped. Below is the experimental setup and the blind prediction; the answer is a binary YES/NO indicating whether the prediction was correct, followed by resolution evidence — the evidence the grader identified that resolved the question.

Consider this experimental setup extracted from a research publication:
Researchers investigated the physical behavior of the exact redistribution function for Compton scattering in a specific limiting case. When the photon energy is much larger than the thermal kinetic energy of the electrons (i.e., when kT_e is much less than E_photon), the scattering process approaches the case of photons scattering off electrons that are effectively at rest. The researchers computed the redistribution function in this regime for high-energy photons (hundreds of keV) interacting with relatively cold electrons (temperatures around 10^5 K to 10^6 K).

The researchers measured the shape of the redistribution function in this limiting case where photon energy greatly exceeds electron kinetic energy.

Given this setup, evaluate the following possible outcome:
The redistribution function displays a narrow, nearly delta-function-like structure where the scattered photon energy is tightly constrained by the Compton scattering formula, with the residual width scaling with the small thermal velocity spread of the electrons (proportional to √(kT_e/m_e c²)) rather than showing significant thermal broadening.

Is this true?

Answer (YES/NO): NO